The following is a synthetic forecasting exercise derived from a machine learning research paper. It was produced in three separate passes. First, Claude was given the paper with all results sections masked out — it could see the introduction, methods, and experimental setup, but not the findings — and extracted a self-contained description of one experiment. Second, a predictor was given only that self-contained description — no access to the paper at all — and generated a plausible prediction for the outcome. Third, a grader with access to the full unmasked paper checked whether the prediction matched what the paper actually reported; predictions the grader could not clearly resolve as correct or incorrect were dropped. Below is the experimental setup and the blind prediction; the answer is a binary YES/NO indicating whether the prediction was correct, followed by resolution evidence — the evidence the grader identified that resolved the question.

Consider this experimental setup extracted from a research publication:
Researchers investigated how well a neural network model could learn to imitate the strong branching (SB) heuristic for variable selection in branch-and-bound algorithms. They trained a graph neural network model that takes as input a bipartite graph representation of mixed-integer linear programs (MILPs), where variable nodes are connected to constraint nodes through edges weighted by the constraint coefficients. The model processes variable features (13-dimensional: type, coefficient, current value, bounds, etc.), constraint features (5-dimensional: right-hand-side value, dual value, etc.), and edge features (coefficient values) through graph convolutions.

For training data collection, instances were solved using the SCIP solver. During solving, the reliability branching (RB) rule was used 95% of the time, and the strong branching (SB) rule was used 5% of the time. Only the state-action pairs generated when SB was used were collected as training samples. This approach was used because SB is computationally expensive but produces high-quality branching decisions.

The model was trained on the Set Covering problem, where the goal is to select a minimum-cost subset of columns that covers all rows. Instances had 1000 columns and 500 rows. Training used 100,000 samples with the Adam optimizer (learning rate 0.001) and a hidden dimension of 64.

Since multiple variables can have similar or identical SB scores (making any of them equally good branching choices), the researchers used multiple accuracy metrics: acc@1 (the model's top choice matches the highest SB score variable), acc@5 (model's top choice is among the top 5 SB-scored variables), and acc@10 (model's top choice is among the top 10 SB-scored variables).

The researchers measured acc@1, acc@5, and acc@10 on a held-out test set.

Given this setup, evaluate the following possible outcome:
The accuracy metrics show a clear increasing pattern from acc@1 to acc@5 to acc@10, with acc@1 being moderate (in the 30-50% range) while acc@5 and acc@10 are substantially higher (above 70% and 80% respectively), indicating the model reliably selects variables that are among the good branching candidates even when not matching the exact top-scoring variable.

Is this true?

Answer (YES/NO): NO